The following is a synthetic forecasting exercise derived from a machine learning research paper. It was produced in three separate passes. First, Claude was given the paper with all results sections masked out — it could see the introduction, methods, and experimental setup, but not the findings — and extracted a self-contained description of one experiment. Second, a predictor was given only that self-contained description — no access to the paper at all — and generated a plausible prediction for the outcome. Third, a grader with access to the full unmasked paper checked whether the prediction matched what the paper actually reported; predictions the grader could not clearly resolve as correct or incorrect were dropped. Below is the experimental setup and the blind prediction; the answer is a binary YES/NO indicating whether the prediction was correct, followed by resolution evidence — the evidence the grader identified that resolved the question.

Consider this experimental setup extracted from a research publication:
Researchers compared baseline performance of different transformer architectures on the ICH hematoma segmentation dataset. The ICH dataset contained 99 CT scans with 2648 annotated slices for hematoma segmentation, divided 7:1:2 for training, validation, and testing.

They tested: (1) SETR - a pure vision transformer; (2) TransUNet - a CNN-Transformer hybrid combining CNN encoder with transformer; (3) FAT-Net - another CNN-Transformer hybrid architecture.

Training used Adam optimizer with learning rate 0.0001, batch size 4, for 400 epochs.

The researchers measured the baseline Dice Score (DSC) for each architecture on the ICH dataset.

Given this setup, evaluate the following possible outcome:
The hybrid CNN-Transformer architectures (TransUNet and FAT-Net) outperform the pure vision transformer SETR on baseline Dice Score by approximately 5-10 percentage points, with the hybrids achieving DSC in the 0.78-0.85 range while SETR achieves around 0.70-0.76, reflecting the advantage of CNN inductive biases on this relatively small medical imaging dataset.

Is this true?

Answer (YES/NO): NO